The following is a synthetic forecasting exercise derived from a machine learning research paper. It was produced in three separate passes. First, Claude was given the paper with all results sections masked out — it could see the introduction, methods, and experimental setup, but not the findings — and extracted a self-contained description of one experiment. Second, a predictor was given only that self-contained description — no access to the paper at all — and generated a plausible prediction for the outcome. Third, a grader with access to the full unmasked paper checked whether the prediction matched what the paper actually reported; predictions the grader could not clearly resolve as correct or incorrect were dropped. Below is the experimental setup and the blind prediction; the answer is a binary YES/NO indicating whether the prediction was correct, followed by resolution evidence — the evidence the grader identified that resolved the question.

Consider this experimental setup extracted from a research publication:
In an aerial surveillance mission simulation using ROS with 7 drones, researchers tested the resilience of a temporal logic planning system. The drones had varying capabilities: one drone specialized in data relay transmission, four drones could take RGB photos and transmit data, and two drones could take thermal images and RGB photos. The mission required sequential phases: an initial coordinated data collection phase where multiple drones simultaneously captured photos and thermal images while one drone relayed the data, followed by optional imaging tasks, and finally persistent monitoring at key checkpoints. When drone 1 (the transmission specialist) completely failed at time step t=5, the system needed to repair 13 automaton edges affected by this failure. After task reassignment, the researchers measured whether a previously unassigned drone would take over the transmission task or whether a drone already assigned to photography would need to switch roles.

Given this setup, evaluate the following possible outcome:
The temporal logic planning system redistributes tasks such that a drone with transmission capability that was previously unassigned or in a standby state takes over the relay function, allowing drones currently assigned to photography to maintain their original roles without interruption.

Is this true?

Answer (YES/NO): NO